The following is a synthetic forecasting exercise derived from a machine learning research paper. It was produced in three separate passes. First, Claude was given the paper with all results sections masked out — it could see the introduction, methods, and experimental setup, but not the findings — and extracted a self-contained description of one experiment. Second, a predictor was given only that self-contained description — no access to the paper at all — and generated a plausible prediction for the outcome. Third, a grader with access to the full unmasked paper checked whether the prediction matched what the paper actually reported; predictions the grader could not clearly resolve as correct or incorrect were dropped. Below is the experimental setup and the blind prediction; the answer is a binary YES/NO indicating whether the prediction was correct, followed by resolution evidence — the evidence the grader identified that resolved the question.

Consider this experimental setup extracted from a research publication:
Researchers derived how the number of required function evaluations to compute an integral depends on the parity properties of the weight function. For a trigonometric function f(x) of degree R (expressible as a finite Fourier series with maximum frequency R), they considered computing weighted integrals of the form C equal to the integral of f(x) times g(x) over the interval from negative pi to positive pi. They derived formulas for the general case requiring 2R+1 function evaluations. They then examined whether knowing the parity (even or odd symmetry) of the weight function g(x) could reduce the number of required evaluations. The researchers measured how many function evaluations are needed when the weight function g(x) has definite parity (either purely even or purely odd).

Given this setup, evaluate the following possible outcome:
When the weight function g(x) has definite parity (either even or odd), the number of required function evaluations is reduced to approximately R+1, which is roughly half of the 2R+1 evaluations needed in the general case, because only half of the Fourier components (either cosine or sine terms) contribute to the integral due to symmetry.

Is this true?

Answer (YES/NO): NO